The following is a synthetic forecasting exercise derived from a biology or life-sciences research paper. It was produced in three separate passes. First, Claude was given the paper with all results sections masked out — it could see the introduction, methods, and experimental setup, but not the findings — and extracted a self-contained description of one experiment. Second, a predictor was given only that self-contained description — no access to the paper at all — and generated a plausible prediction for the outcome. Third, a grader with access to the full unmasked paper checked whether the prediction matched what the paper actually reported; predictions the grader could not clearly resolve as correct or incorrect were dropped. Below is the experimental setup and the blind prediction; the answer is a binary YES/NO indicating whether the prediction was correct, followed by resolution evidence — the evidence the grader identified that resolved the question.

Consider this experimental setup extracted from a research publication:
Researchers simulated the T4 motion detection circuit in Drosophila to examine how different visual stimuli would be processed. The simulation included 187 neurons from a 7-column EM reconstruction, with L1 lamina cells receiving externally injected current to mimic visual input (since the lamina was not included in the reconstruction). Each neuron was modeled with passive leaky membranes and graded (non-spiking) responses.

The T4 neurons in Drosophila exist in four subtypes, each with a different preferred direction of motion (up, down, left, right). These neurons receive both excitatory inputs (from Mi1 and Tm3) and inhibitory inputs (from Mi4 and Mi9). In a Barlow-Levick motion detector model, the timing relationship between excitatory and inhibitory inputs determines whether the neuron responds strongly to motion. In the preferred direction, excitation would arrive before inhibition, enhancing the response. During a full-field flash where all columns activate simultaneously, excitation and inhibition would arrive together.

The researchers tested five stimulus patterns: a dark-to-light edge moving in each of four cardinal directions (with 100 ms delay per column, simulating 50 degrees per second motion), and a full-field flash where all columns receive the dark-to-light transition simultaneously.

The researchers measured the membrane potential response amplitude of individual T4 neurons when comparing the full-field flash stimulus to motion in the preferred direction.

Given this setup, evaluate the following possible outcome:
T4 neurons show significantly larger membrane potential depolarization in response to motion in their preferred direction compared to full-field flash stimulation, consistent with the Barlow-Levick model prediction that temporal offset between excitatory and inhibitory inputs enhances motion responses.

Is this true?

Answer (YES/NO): YES